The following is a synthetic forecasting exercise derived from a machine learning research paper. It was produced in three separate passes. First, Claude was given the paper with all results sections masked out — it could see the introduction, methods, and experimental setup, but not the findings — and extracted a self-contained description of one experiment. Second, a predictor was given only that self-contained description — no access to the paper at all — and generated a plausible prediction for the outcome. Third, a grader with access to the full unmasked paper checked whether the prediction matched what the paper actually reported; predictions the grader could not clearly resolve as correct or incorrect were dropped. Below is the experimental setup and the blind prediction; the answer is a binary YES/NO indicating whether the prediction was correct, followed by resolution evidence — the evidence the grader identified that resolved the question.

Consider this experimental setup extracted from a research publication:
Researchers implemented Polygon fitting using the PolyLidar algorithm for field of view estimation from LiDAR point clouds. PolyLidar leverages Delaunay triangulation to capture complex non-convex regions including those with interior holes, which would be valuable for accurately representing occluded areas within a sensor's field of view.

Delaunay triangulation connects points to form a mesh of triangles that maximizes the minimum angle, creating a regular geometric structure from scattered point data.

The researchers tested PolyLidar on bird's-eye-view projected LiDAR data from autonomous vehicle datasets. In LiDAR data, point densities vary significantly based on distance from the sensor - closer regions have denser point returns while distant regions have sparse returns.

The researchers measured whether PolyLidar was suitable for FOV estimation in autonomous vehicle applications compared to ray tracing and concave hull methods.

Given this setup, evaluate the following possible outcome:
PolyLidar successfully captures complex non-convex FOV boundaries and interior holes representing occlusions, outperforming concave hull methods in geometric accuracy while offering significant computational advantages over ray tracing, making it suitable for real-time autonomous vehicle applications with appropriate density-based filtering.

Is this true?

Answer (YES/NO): NO